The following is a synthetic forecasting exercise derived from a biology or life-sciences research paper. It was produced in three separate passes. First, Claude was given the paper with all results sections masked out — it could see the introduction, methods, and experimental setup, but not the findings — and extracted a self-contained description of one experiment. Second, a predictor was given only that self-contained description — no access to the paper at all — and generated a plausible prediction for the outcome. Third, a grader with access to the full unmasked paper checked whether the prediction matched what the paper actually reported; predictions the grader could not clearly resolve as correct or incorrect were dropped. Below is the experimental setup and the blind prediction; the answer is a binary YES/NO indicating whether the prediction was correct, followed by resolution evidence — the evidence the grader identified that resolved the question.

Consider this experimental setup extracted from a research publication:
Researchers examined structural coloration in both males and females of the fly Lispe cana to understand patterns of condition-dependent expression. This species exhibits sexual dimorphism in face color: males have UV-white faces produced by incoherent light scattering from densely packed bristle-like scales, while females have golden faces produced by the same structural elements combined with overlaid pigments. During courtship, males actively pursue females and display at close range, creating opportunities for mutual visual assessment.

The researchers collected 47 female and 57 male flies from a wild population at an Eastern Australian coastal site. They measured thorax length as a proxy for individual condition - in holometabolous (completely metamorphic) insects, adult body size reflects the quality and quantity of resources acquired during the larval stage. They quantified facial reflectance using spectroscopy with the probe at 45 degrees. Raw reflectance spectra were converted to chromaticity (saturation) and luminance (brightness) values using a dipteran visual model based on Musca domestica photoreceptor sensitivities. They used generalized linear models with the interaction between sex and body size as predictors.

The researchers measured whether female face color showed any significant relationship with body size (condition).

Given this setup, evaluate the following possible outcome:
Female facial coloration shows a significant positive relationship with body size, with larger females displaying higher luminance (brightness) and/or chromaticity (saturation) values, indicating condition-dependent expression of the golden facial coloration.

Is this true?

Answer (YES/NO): YES